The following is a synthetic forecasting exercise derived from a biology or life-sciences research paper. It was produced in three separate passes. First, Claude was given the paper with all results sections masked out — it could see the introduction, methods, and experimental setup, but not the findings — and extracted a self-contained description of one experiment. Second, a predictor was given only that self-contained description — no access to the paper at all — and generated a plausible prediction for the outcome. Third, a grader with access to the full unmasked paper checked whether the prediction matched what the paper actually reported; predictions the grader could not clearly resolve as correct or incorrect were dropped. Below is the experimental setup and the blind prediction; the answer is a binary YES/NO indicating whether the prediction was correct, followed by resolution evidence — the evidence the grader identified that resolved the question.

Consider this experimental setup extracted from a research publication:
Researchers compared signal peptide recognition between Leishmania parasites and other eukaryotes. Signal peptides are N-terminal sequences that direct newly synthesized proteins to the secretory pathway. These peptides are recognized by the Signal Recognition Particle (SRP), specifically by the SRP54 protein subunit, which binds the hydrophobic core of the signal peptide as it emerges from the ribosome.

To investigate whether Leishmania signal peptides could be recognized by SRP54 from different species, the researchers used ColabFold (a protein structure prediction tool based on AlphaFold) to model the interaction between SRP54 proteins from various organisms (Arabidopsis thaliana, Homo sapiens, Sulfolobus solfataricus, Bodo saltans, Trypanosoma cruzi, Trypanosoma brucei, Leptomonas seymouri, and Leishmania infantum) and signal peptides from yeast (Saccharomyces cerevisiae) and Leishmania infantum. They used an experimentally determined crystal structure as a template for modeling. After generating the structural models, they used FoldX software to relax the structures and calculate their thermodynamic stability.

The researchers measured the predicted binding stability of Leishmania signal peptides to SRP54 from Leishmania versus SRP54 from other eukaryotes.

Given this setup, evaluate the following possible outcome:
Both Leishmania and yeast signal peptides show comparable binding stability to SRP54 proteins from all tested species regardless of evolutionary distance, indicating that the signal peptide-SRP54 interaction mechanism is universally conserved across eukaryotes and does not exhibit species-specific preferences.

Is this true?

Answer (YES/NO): NO